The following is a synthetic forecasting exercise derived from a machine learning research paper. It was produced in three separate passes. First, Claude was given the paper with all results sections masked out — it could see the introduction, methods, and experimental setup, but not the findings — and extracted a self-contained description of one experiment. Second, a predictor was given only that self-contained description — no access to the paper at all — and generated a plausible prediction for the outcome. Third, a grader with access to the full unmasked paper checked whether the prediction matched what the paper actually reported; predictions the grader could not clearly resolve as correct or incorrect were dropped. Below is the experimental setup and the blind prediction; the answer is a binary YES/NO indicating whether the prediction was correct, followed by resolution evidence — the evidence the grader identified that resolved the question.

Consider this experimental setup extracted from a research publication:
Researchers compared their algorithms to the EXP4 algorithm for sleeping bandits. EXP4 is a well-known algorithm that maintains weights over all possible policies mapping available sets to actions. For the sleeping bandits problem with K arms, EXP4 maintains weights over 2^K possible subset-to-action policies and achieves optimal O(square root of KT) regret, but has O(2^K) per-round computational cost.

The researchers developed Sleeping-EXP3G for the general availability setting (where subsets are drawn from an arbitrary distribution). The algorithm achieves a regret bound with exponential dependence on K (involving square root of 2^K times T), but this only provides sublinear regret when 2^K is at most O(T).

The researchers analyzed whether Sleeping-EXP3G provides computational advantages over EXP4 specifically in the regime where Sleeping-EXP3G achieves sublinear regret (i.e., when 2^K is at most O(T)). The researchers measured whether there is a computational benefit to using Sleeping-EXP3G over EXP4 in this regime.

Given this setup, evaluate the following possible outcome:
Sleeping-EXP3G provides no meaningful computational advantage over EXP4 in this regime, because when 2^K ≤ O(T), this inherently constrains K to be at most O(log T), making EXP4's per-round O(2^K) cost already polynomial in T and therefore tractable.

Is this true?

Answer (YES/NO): YES